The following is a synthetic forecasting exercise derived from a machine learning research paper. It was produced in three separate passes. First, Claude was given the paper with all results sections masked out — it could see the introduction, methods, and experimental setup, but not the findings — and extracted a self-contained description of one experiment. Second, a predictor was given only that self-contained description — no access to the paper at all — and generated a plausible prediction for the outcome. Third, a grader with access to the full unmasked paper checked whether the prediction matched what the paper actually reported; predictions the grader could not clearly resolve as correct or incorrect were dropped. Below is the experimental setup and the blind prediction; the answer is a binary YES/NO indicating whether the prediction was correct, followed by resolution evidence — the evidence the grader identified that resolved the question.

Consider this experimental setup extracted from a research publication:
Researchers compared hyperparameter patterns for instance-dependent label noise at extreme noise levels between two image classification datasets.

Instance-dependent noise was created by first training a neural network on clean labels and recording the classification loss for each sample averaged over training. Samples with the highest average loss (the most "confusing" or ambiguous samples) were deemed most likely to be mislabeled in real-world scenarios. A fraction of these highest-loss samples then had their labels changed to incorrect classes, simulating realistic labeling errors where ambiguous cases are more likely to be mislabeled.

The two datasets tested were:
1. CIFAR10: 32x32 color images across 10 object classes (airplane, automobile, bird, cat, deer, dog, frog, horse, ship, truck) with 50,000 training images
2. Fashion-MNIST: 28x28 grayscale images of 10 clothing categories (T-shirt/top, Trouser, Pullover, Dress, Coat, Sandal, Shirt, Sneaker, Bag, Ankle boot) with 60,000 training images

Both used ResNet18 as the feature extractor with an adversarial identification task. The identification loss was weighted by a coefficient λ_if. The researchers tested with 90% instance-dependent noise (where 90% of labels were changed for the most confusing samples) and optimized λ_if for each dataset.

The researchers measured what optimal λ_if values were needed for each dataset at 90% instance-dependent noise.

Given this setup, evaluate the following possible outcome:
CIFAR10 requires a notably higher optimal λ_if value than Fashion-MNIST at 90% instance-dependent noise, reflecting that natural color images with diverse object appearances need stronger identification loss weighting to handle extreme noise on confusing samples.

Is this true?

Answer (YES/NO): YES